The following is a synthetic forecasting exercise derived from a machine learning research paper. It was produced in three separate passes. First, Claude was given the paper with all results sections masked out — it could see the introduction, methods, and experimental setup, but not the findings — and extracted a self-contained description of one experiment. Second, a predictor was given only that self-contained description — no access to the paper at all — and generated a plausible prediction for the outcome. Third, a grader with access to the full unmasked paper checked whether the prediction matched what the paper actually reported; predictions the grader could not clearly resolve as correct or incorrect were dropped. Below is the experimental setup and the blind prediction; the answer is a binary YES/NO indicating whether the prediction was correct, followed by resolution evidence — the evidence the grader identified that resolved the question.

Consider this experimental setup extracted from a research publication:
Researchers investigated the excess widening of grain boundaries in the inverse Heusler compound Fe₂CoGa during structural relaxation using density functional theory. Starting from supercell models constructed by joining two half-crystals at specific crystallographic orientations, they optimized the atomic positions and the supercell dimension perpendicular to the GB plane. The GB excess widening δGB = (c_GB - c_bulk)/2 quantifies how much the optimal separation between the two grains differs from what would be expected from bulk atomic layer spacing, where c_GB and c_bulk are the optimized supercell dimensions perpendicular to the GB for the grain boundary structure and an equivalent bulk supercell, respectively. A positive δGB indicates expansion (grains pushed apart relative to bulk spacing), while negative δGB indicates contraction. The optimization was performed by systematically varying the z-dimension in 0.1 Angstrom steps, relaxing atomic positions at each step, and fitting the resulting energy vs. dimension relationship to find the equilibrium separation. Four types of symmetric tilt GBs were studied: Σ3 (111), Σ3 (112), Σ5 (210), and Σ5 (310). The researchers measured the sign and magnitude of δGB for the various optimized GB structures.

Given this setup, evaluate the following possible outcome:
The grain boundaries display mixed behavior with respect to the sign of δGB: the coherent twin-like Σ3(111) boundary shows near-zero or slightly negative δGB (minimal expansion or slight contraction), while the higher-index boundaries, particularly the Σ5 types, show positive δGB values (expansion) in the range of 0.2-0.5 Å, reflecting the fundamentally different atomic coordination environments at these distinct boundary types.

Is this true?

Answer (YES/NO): NO